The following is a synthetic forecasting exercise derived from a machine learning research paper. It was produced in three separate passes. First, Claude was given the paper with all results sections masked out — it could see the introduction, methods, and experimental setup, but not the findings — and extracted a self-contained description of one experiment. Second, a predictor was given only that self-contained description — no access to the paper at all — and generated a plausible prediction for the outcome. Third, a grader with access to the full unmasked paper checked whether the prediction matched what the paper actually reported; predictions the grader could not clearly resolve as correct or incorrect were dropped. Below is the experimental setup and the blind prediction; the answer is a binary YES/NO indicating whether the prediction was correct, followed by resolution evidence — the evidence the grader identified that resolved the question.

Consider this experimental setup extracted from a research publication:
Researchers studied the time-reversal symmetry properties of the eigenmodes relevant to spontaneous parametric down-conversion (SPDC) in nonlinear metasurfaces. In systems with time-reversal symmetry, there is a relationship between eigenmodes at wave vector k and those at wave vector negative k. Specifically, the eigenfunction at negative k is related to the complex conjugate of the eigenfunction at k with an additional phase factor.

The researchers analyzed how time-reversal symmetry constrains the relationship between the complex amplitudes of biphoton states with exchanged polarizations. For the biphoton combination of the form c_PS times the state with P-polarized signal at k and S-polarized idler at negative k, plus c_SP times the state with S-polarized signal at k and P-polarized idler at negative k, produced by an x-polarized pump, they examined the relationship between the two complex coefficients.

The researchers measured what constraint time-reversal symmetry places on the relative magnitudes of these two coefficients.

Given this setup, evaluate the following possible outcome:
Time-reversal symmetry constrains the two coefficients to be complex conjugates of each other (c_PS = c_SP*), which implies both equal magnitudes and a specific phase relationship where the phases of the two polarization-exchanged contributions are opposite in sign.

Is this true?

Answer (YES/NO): NO